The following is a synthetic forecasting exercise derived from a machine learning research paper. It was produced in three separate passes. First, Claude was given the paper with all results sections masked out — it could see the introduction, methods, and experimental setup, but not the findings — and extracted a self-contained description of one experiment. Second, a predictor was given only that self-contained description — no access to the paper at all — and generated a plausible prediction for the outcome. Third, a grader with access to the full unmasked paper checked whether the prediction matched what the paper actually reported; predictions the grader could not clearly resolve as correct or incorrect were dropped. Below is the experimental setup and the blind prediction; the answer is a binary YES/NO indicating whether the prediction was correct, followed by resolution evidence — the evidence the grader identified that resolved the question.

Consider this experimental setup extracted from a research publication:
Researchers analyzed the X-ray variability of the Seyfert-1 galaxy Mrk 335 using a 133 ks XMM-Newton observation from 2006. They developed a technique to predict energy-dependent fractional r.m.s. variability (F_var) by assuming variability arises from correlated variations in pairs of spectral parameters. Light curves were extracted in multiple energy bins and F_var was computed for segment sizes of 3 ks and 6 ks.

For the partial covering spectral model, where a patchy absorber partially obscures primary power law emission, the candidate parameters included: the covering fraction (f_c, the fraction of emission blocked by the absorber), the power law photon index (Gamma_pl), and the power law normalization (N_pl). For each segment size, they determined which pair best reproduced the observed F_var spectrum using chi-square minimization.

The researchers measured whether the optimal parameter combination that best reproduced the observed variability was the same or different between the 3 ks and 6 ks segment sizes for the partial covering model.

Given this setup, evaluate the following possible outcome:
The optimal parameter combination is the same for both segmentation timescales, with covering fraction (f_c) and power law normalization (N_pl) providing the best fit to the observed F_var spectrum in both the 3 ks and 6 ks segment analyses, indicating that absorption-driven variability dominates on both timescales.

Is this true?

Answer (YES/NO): NO